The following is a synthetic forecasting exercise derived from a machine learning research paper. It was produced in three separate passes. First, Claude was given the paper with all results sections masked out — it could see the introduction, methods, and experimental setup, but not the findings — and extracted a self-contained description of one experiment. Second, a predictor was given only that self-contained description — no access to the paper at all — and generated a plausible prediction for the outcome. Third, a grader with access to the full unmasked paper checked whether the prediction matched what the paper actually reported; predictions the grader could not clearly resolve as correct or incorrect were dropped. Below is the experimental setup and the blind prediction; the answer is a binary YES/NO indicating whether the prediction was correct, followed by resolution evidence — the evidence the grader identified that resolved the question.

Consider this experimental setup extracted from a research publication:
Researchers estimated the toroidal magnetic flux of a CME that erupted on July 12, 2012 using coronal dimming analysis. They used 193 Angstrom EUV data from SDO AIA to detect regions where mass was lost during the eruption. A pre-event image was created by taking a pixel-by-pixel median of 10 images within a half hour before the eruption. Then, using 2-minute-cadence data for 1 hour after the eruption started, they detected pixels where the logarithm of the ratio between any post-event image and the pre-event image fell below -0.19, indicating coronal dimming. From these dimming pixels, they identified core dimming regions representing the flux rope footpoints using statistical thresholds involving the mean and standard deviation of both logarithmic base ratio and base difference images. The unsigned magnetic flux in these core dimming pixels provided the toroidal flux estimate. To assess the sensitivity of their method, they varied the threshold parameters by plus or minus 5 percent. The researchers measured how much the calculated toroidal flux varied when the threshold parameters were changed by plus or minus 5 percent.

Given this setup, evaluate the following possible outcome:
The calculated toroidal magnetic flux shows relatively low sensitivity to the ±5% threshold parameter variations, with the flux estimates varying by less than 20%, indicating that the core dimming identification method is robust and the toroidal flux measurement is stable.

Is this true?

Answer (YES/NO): YES